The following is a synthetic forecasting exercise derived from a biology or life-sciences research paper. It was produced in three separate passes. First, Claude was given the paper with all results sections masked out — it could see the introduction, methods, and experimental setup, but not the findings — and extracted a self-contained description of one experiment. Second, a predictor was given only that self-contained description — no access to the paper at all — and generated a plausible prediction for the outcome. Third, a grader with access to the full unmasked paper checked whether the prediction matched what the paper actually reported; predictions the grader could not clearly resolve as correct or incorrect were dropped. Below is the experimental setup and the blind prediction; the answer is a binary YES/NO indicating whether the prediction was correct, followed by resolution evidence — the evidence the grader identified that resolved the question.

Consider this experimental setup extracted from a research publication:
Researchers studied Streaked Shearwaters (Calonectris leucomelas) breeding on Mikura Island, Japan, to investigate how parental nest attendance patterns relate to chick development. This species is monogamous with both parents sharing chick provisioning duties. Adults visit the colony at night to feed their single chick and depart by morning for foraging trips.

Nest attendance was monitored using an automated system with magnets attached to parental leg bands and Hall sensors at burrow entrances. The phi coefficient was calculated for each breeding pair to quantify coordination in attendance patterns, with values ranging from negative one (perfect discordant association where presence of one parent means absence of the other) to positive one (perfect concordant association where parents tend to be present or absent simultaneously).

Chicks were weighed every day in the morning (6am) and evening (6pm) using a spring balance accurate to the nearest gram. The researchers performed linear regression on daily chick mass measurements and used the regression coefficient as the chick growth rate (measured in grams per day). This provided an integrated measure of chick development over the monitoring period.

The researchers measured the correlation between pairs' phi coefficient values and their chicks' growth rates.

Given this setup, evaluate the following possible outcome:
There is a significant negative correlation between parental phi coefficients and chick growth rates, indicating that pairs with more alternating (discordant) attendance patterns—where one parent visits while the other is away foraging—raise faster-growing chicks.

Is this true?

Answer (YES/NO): NO